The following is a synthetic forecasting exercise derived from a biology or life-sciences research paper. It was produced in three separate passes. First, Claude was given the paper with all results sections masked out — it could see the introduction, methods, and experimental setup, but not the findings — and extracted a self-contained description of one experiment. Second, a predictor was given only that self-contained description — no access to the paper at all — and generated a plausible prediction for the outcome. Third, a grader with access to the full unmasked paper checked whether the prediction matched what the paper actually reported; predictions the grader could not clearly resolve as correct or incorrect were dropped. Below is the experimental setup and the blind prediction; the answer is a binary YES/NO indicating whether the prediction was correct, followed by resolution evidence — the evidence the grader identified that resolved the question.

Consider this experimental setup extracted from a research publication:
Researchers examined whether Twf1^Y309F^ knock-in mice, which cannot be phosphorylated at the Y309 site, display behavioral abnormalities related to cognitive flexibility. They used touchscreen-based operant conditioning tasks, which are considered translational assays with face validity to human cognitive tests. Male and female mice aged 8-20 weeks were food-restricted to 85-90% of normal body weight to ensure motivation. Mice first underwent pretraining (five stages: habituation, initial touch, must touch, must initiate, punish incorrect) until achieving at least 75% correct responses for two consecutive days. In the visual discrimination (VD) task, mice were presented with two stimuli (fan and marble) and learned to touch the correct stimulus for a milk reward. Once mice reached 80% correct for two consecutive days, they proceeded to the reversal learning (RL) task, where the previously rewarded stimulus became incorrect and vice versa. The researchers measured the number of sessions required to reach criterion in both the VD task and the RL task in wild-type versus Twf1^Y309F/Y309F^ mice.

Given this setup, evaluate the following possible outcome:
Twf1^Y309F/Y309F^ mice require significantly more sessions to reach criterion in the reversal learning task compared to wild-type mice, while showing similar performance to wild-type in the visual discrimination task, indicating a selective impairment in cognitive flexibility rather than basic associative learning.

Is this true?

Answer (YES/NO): NO